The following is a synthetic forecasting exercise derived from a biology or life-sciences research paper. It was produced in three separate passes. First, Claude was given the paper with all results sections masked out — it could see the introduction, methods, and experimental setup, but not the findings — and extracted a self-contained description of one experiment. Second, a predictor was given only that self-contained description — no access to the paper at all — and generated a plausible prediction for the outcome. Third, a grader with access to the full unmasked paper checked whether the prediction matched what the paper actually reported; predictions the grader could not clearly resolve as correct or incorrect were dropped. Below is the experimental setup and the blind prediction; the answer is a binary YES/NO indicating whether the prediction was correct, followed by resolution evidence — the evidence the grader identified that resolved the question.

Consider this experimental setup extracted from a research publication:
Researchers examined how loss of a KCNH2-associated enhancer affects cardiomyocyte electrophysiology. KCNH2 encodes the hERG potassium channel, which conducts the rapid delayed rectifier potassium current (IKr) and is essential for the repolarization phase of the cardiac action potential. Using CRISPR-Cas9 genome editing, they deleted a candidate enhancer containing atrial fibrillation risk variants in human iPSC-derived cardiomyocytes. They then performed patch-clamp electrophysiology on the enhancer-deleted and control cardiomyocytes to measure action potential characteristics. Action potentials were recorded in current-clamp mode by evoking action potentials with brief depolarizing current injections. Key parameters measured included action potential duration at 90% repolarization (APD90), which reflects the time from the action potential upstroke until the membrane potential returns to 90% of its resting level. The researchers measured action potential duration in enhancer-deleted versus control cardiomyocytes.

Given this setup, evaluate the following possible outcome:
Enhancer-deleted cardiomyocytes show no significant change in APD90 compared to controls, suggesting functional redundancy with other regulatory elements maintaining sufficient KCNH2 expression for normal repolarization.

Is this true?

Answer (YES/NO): NO